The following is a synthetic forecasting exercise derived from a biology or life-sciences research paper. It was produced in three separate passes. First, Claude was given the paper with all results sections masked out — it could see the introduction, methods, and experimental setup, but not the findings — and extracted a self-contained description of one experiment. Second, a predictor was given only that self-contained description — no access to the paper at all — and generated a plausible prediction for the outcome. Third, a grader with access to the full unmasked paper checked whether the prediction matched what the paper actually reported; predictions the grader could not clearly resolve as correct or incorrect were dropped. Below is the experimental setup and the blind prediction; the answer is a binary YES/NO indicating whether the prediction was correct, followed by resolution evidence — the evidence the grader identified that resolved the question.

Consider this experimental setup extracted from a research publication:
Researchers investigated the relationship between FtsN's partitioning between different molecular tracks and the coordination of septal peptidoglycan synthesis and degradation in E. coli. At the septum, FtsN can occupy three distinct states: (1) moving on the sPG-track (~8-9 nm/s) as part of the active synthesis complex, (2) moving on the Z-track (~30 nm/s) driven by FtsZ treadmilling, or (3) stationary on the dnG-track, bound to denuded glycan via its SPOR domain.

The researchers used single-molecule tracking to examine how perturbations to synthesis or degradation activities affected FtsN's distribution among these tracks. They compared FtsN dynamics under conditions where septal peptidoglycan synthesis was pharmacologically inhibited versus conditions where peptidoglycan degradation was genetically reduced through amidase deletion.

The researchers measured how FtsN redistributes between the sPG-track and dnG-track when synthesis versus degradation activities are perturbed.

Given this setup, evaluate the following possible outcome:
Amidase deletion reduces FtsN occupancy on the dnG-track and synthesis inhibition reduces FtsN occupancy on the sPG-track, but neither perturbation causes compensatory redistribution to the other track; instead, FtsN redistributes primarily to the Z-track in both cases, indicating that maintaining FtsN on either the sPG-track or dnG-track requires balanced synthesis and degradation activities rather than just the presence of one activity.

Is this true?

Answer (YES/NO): NO